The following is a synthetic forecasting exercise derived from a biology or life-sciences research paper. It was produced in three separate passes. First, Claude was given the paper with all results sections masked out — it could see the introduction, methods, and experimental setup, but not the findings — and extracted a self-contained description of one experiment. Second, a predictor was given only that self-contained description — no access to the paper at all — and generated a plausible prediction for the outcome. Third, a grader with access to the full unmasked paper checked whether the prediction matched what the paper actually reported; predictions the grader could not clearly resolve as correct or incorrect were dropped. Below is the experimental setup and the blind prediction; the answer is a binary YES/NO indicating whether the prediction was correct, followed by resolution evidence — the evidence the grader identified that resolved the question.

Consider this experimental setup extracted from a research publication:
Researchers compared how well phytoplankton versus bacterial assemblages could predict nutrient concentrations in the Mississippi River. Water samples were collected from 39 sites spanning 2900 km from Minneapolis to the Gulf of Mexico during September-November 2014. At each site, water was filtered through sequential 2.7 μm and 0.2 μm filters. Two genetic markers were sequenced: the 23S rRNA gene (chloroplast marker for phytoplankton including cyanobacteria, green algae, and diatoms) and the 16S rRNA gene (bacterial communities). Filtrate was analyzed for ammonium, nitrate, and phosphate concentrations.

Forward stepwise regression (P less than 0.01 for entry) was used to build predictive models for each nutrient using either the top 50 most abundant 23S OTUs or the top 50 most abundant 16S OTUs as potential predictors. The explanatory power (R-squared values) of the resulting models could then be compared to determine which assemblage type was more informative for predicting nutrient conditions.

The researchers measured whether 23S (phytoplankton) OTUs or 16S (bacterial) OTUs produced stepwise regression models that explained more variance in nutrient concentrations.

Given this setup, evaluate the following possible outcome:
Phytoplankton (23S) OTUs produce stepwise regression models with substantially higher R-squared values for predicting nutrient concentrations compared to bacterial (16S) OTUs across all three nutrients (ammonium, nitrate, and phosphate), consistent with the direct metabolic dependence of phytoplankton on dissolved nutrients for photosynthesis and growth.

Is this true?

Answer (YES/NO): NO